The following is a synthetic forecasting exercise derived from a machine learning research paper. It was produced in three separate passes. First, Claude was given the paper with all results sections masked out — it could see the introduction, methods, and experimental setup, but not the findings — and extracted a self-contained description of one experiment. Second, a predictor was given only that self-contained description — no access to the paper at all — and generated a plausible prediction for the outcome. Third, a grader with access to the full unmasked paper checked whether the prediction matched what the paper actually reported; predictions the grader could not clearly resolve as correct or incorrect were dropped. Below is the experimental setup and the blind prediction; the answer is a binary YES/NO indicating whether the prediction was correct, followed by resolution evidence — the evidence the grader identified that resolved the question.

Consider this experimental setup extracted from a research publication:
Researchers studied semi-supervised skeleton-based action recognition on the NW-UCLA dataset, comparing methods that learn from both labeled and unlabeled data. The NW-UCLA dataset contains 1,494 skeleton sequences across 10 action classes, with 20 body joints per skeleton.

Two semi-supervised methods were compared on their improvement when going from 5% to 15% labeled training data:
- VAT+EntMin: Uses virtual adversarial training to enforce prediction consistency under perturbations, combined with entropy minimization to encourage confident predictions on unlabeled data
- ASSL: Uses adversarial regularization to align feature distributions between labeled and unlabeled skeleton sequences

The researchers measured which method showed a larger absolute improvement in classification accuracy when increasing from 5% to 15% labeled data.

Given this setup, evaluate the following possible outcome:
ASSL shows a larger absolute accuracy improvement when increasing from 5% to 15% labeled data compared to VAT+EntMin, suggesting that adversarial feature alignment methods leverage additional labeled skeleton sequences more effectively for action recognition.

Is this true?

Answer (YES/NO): YES